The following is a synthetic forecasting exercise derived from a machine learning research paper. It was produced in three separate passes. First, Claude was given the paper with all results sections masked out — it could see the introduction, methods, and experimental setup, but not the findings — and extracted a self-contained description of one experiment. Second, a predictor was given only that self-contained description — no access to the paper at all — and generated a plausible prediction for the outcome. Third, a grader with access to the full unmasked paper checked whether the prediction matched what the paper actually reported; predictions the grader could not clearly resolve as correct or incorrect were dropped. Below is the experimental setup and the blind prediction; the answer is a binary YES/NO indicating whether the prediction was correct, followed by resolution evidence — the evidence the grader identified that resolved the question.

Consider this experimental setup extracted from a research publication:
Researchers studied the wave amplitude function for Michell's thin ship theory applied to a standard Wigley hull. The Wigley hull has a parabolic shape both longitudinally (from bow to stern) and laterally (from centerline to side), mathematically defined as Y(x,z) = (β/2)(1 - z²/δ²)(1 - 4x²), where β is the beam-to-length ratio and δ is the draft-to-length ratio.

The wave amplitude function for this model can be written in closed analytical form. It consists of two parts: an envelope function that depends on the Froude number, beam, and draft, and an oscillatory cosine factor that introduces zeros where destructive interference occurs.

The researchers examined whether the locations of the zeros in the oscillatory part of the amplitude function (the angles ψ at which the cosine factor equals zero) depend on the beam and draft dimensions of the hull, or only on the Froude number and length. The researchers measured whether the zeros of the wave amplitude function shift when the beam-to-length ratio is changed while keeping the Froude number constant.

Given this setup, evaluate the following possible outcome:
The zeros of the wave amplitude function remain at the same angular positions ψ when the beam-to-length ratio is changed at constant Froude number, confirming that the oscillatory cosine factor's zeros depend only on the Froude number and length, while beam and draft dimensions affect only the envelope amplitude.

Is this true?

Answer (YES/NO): YES